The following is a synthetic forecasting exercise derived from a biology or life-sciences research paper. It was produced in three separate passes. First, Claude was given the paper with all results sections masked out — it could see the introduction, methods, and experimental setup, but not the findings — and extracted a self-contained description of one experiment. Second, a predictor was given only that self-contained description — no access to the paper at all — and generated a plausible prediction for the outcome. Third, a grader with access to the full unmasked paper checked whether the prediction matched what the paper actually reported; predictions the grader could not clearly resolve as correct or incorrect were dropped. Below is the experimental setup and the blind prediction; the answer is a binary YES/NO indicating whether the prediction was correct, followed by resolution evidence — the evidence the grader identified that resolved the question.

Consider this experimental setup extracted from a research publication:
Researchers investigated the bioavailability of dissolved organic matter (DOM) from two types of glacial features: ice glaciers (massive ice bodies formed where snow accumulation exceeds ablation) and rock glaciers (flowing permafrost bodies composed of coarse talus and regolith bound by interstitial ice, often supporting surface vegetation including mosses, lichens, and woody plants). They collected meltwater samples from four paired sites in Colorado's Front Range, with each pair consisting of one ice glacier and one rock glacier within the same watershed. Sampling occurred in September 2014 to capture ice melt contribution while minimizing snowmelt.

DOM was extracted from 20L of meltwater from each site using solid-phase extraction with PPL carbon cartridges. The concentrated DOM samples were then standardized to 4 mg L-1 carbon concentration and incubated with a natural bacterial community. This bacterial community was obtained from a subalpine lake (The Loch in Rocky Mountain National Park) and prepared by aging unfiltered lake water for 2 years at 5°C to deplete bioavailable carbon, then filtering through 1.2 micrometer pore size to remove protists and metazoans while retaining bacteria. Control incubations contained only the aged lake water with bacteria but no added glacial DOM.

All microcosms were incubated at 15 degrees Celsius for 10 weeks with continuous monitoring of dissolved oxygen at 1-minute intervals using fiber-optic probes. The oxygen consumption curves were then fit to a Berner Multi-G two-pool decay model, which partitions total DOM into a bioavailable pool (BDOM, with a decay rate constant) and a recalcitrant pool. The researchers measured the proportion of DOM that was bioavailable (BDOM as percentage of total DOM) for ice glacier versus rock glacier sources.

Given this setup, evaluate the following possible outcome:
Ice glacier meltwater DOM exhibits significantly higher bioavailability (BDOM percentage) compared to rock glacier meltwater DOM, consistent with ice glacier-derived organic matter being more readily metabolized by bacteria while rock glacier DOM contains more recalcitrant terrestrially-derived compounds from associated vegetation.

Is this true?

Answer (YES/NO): YES